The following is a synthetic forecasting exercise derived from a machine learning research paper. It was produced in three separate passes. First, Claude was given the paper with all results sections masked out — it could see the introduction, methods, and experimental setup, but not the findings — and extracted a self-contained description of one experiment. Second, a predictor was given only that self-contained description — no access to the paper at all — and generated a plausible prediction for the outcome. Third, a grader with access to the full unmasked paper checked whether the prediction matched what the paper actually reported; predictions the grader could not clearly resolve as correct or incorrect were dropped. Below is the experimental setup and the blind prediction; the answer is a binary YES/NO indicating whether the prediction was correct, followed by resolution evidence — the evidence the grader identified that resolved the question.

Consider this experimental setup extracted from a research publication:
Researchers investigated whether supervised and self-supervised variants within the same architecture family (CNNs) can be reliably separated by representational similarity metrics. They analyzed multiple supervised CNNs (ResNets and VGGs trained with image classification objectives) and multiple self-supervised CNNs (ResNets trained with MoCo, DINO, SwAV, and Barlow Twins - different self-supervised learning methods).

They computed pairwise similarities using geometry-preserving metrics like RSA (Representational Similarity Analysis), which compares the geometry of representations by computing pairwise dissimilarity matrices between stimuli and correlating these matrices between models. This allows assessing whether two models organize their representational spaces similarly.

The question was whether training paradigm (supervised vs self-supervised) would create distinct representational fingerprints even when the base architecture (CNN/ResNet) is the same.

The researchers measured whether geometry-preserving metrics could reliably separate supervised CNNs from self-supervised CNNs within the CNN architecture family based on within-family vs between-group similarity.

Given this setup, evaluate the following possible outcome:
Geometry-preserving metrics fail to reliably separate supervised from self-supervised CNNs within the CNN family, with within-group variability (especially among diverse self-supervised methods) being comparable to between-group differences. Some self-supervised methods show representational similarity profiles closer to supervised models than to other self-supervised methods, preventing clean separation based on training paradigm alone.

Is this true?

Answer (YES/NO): NO